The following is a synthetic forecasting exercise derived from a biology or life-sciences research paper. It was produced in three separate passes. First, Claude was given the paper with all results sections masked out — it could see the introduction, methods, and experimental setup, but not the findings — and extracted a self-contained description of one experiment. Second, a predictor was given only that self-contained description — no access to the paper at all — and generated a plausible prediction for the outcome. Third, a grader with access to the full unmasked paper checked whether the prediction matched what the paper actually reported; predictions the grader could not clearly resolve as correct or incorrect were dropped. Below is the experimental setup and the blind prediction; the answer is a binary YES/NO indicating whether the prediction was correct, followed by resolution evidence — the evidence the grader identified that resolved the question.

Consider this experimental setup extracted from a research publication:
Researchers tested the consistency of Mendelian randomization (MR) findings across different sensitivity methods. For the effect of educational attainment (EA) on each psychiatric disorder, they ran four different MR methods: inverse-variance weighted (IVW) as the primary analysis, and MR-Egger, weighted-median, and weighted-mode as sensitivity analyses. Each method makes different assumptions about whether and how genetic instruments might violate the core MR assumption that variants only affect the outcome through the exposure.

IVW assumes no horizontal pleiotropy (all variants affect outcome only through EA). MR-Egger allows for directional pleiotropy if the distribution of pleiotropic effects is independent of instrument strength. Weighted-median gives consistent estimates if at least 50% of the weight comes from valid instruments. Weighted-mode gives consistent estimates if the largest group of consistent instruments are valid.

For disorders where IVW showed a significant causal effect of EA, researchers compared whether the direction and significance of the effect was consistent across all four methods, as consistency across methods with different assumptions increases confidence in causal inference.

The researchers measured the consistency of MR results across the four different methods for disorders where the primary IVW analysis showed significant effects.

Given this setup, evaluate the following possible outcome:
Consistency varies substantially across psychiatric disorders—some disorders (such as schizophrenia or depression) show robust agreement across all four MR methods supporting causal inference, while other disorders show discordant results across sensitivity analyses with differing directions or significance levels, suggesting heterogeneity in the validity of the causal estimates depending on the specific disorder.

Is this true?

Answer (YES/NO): NO